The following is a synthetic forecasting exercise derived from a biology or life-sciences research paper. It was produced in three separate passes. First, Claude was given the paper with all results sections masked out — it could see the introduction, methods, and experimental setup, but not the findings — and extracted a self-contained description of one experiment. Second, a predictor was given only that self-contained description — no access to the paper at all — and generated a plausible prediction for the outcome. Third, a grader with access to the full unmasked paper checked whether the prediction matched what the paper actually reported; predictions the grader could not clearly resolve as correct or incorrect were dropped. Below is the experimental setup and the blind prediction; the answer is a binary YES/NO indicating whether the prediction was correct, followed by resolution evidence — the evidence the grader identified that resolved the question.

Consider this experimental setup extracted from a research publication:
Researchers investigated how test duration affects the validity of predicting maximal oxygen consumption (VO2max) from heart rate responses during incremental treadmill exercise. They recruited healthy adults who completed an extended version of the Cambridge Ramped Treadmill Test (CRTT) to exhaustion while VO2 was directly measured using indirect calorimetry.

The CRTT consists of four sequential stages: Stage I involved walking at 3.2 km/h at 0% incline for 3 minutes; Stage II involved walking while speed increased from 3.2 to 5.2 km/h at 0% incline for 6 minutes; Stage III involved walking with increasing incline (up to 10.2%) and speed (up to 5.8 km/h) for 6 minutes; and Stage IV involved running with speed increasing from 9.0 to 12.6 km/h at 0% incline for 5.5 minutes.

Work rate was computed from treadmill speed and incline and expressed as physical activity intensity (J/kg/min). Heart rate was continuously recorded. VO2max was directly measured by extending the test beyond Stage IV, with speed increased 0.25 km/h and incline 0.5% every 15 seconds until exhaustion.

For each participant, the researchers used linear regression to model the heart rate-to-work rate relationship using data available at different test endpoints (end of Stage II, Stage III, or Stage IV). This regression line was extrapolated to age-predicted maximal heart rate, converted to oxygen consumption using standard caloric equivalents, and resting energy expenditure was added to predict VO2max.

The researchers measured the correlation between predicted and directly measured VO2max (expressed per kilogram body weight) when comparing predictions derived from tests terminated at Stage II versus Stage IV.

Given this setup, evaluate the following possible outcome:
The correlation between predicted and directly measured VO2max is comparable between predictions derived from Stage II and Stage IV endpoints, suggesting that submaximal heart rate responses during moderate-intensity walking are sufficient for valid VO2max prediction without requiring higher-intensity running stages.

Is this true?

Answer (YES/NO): NO